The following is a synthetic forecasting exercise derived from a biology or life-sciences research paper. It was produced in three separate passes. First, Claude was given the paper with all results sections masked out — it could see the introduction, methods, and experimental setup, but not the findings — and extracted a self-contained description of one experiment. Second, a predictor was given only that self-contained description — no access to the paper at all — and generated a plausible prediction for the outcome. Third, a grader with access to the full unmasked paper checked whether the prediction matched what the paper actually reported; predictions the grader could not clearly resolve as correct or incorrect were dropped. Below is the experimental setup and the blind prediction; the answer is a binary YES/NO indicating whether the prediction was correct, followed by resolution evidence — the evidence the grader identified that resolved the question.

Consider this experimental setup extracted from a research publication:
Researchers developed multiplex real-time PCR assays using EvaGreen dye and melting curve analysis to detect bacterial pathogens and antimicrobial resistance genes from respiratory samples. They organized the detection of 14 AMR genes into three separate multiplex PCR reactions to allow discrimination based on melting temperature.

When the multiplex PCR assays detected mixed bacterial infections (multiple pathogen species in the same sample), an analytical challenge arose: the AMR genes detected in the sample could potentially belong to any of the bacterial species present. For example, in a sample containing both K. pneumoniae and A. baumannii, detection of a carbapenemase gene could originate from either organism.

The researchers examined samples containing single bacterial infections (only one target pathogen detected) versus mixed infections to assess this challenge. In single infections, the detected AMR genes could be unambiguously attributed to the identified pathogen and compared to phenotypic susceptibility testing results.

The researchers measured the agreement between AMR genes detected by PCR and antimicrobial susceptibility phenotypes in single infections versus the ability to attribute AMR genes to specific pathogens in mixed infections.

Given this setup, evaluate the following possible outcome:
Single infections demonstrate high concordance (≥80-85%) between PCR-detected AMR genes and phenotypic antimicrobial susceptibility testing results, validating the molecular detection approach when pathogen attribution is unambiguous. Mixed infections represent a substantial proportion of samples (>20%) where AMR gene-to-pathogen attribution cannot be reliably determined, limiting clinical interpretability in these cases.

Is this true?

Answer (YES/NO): YES